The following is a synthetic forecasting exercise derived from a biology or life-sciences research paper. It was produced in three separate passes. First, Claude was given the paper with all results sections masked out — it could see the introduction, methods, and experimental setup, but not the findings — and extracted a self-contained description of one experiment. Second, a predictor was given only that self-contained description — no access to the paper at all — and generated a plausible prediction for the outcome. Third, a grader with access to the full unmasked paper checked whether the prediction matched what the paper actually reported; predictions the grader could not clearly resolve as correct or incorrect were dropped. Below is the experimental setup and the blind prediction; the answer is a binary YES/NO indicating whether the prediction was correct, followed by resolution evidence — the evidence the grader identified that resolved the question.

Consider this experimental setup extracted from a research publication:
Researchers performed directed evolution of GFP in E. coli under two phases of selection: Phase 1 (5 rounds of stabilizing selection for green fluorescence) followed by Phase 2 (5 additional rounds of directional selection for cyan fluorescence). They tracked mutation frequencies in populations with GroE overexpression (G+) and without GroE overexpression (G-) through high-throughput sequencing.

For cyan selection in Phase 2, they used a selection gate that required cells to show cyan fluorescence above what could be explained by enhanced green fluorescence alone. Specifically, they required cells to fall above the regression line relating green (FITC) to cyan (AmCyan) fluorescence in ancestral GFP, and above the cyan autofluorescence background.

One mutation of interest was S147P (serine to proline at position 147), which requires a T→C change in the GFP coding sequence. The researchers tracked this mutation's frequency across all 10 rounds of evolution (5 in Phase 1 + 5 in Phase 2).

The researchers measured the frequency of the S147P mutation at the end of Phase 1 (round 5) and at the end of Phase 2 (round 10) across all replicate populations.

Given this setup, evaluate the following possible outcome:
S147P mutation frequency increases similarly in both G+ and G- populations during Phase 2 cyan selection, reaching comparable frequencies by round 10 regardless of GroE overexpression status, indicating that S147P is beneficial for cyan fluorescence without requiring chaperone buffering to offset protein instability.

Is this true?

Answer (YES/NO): YES